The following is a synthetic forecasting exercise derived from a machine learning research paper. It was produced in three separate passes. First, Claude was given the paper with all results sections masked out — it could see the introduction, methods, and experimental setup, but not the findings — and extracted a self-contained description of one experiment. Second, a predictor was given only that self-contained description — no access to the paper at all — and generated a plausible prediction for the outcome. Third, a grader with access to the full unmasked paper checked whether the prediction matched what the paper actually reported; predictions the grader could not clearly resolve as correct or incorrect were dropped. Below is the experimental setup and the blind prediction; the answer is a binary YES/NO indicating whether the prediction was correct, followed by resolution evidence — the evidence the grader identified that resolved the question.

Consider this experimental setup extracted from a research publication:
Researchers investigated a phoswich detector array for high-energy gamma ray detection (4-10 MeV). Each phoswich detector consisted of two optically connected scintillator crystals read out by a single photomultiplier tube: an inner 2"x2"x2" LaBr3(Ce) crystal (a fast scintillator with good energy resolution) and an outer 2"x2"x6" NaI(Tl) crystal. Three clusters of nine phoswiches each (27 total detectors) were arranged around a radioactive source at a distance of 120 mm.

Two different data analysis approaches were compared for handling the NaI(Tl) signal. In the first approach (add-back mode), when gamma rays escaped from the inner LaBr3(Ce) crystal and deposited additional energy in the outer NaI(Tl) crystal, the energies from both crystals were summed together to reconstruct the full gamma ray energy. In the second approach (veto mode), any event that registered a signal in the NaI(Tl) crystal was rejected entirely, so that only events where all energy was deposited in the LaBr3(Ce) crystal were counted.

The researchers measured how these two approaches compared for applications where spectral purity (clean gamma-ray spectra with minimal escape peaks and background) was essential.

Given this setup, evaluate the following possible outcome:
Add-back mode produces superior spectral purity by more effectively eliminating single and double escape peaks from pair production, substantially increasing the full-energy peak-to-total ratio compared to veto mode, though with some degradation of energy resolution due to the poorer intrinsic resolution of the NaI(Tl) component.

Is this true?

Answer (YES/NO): NO